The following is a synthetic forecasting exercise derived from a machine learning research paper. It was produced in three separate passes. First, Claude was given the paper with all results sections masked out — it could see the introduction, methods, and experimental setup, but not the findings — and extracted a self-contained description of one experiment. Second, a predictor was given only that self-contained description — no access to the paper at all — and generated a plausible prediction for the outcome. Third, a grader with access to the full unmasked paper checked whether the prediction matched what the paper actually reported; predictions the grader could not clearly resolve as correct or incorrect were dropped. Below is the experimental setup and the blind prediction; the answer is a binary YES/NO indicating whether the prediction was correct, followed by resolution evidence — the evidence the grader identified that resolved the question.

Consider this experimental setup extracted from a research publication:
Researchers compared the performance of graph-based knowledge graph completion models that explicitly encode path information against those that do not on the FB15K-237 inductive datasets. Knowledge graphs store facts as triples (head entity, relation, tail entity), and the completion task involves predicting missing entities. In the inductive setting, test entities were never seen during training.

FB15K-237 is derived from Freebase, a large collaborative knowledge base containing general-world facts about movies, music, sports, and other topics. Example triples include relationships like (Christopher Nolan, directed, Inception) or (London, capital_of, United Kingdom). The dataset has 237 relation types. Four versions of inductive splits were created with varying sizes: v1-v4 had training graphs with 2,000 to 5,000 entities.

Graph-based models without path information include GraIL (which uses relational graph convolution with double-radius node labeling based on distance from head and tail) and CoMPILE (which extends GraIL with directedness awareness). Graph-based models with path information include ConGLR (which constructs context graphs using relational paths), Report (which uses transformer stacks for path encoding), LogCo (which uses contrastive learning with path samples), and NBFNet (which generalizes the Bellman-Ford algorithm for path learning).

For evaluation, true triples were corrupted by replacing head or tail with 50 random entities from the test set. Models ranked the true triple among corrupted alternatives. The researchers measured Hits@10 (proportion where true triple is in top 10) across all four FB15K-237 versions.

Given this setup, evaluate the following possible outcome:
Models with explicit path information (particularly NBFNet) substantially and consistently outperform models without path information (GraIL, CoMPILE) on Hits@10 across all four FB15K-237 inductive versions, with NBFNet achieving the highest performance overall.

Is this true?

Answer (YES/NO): NO